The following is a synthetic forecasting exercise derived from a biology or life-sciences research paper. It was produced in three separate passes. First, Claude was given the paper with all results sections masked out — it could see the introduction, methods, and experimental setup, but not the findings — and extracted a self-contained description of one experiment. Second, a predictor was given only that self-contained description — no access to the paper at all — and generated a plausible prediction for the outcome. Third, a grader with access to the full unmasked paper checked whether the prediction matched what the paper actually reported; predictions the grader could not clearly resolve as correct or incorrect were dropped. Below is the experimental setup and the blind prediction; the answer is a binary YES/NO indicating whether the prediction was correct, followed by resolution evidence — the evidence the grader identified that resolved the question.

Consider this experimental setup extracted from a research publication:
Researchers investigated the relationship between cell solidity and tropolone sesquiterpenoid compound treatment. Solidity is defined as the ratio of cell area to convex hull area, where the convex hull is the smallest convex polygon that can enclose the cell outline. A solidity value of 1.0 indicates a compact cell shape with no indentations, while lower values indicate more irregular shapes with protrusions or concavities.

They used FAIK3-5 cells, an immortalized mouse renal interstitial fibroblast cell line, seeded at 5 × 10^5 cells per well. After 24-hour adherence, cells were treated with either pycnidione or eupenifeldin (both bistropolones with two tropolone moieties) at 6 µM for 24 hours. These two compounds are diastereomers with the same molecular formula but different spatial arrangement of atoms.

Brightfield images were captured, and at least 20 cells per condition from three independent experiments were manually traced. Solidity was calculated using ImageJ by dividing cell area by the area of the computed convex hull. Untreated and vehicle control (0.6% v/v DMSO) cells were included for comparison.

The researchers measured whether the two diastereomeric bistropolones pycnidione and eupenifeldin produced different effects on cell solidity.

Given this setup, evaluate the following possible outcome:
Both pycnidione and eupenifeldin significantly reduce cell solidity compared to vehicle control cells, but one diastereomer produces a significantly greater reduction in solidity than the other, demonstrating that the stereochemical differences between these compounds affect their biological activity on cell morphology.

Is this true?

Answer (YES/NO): NO